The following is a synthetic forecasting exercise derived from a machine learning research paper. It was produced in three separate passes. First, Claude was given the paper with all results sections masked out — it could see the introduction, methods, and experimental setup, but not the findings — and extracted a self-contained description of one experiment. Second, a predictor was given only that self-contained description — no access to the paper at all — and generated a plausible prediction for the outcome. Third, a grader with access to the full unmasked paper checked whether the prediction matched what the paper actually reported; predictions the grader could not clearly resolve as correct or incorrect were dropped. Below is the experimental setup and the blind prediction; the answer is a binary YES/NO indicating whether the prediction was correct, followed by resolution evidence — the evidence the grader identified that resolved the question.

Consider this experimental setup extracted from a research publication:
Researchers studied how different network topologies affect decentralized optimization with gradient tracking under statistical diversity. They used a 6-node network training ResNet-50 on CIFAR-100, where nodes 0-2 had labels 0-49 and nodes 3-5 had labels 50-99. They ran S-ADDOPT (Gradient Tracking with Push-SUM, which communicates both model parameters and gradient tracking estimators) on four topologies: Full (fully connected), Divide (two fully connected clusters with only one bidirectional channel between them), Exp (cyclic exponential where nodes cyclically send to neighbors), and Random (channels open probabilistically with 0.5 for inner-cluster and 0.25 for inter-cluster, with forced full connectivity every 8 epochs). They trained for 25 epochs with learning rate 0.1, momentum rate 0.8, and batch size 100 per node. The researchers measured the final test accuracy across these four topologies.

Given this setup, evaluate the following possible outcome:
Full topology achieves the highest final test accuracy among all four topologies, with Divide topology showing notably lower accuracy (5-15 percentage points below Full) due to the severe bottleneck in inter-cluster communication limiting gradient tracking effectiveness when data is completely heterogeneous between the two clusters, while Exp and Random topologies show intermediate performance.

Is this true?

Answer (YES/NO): NO